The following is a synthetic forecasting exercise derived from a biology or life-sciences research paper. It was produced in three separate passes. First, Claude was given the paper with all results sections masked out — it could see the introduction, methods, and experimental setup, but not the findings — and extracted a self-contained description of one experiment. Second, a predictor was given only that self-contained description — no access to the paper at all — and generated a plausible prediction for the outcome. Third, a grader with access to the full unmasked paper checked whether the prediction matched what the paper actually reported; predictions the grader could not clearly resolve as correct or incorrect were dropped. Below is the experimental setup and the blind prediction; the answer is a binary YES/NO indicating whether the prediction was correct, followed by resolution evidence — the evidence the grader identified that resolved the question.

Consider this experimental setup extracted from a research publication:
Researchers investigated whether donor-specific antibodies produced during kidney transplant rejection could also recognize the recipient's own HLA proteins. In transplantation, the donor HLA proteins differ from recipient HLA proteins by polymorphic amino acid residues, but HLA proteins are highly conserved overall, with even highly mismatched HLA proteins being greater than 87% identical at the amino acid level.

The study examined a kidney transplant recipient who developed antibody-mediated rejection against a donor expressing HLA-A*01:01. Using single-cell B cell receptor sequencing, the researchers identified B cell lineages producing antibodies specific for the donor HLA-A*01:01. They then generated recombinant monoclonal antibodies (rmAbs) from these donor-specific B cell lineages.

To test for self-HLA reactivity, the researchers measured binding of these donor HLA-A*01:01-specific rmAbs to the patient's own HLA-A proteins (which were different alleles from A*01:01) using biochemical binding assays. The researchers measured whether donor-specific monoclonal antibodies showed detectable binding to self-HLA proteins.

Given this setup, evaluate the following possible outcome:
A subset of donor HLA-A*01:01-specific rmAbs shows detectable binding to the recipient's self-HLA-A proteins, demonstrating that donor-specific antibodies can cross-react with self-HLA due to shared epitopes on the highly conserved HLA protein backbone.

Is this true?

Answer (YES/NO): YES